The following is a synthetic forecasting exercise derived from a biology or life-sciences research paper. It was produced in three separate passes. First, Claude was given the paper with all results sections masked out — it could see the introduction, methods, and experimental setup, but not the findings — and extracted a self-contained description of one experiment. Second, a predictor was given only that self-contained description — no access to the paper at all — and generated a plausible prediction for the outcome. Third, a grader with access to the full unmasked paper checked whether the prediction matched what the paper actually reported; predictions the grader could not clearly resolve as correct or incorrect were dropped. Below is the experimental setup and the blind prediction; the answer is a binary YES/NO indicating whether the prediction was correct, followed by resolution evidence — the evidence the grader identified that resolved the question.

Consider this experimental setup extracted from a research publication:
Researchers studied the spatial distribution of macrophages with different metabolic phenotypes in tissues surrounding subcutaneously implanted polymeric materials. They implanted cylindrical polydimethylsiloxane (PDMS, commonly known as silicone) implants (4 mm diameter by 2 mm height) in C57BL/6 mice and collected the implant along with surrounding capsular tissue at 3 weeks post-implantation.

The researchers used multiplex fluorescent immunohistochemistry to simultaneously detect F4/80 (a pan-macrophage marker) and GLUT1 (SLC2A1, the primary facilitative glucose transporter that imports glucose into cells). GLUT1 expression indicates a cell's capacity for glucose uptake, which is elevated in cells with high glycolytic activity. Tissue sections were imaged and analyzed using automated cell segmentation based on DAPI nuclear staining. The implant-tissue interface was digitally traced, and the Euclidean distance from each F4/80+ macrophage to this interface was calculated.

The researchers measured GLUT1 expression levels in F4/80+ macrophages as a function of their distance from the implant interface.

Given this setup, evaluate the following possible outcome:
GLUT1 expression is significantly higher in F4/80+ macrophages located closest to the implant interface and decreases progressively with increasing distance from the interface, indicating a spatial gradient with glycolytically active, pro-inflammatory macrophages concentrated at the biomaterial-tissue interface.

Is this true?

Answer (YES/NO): YES